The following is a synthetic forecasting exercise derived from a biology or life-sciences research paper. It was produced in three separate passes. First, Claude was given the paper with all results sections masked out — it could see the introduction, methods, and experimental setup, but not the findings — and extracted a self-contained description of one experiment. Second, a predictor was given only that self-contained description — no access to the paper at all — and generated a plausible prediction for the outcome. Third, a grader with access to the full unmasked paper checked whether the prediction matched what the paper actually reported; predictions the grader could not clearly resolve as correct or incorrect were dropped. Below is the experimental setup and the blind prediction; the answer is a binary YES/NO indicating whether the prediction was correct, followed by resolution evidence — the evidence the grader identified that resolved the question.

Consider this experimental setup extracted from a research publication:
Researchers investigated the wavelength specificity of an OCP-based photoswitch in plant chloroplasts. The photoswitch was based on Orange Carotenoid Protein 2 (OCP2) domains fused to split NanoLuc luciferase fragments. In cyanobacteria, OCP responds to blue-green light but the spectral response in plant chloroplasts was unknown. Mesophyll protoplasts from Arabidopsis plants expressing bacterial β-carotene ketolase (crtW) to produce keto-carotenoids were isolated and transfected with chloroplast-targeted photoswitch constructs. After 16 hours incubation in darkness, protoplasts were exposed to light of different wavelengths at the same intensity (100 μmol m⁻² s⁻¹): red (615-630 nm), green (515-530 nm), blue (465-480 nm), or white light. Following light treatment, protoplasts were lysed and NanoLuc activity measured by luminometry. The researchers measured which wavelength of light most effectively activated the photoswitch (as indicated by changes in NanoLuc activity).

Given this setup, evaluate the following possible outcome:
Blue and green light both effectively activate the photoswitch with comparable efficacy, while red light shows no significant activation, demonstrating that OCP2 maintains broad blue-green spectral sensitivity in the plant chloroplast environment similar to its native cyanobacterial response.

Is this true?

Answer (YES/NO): NO